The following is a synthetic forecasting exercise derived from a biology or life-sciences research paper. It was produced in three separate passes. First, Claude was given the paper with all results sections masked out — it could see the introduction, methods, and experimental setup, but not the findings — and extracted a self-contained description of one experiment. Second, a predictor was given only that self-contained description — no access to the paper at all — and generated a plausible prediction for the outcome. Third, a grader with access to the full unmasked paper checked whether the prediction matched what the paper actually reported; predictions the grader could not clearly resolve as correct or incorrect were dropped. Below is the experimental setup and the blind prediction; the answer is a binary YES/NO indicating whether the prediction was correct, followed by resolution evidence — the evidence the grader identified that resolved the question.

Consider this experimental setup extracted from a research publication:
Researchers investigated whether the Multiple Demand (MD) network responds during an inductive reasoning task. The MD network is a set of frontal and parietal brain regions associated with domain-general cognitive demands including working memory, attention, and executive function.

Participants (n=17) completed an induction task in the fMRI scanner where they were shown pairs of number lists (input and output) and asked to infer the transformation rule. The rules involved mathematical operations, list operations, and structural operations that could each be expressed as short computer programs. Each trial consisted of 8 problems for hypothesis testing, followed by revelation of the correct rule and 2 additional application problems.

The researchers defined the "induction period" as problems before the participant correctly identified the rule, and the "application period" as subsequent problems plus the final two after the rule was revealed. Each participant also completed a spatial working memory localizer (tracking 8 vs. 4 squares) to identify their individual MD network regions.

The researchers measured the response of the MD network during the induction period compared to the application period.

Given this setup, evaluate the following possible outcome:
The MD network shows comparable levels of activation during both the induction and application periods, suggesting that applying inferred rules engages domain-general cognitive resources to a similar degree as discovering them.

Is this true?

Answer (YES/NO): NO